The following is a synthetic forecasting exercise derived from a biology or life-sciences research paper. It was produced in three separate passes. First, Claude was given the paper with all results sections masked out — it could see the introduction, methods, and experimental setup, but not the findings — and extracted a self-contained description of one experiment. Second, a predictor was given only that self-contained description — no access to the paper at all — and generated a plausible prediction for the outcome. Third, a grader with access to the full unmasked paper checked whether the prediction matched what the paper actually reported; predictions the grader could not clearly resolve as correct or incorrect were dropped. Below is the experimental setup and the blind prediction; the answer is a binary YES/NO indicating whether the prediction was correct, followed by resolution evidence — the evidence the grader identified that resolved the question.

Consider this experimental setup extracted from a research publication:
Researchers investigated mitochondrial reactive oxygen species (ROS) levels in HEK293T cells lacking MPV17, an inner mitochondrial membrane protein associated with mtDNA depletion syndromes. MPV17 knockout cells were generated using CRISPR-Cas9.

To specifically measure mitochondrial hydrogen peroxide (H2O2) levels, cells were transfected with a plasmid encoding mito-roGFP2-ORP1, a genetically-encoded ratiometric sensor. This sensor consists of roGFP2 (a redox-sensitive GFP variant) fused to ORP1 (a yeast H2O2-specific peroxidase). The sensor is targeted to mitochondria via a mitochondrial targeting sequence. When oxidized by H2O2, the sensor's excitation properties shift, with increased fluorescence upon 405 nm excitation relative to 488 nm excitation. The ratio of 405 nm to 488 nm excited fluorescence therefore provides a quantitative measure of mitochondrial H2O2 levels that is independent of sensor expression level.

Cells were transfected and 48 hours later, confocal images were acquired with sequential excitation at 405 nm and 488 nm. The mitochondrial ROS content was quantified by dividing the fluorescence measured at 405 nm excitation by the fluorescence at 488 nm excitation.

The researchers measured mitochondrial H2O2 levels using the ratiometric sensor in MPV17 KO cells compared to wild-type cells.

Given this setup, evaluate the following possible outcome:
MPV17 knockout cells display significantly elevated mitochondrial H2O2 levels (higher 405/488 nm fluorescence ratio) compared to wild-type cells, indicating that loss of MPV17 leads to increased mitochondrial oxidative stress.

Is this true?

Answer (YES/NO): YES